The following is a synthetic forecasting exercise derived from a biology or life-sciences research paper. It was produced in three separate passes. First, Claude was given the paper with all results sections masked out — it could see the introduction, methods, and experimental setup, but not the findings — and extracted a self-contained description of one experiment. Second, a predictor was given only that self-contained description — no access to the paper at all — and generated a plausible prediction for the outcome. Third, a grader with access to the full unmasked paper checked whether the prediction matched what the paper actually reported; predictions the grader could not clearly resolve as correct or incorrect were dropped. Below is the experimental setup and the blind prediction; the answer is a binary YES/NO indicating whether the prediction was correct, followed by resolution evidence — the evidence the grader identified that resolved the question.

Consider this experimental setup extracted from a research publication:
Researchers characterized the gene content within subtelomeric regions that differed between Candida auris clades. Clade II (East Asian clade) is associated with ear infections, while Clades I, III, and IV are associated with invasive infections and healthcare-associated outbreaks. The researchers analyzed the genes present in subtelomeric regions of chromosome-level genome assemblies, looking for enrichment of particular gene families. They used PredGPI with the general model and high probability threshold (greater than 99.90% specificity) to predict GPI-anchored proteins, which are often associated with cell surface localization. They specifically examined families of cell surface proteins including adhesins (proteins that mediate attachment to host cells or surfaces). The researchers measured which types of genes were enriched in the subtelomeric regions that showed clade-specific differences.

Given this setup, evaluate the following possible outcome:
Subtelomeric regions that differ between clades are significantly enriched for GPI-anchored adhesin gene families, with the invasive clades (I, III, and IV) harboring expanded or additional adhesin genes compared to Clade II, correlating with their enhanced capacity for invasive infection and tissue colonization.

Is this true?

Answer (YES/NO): YES